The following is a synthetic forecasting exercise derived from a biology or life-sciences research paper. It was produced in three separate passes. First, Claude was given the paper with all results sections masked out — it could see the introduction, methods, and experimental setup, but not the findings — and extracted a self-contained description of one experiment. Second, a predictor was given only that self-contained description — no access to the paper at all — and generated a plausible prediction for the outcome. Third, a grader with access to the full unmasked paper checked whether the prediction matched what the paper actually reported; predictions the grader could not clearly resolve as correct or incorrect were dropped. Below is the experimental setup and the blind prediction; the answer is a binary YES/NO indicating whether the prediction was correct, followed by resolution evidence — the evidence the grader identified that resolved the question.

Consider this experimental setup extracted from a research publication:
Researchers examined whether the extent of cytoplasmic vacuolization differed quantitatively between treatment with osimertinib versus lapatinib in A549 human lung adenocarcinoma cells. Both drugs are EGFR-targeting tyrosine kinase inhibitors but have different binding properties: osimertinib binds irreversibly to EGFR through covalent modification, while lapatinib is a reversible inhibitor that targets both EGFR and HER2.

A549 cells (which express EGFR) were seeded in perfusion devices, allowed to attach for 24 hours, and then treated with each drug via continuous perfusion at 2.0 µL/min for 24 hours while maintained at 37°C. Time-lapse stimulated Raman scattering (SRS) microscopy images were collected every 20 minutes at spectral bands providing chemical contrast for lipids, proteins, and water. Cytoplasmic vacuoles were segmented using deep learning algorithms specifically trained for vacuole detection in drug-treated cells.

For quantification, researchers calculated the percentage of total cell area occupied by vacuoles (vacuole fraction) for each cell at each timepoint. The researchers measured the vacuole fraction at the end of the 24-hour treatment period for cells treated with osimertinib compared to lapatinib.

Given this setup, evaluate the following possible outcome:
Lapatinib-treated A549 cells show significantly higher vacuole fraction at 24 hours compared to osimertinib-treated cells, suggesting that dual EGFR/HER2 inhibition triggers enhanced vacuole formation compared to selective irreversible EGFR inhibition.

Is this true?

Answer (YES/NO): NO